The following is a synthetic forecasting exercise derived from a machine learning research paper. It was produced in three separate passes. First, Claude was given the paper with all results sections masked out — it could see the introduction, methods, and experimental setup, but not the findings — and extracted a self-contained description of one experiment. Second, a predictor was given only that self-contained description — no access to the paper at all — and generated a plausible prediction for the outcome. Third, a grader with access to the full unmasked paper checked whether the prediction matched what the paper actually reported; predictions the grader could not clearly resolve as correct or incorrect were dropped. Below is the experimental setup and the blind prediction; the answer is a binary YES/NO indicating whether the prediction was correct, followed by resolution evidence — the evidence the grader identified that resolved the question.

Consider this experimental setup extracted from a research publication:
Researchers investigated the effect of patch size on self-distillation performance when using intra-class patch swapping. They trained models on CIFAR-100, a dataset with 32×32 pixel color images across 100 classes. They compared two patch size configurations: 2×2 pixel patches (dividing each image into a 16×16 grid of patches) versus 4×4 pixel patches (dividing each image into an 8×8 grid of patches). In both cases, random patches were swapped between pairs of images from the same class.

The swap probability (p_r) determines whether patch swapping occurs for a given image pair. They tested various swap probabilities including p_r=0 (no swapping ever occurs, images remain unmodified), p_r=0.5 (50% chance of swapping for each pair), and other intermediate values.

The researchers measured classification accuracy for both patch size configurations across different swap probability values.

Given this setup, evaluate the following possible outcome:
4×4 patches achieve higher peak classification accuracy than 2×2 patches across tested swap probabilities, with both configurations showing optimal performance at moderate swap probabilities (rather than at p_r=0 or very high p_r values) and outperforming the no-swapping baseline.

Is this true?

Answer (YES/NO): YES